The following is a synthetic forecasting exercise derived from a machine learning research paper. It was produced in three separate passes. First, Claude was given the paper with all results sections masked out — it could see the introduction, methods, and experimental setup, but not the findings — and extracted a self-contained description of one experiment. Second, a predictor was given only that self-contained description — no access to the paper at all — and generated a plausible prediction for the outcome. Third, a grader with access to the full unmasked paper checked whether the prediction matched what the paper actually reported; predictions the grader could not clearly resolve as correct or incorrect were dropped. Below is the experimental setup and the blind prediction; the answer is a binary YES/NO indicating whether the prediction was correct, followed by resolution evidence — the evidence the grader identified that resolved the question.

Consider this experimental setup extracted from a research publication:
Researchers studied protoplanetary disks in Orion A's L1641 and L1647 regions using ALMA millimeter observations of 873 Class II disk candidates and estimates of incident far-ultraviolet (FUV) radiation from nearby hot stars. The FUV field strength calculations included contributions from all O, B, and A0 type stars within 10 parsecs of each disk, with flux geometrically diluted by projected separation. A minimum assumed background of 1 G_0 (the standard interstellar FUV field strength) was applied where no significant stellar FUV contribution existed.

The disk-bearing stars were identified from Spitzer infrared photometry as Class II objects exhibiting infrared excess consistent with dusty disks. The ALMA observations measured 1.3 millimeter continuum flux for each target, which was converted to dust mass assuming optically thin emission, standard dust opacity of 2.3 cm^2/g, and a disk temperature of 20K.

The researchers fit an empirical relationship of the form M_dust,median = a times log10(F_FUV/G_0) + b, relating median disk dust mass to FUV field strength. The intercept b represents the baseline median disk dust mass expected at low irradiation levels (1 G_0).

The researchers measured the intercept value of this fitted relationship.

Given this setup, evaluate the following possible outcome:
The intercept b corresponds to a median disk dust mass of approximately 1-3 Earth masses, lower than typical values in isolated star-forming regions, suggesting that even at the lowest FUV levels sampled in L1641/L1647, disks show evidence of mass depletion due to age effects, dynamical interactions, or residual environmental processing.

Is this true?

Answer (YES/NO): NO